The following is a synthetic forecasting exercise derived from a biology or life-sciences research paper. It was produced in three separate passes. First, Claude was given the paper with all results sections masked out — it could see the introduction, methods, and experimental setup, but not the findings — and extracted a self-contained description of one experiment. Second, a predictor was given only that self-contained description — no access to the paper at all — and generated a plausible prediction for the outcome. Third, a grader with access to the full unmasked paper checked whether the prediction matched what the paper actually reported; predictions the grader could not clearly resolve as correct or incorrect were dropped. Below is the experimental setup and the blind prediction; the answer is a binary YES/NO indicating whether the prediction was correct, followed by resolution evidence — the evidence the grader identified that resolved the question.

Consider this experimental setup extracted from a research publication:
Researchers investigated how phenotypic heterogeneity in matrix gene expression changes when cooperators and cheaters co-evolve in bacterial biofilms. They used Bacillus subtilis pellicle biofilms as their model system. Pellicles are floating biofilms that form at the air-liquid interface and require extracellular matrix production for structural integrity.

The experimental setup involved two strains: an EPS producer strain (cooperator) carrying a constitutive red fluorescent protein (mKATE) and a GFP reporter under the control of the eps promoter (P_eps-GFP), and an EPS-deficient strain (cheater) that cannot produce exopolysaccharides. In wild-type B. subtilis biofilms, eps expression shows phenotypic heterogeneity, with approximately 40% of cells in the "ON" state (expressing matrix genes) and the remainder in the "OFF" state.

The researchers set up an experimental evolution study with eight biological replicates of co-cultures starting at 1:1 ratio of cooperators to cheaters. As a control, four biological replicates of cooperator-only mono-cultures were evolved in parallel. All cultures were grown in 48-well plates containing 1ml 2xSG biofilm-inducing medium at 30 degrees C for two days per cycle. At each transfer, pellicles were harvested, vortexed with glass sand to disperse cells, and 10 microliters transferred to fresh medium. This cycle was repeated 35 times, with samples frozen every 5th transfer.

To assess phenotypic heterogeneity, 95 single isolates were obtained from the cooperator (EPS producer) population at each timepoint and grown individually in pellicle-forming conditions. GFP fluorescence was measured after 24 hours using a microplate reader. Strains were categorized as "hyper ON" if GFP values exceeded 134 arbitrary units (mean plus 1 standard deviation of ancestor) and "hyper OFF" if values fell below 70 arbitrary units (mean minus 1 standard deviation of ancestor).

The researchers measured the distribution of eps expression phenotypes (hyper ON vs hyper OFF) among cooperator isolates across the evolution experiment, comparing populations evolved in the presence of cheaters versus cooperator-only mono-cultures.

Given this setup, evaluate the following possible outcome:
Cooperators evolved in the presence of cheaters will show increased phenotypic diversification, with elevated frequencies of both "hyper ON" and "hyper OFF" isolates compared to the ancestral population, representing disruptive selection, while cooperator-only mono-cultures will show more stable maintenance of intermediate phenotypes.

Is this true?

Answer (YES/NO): NO